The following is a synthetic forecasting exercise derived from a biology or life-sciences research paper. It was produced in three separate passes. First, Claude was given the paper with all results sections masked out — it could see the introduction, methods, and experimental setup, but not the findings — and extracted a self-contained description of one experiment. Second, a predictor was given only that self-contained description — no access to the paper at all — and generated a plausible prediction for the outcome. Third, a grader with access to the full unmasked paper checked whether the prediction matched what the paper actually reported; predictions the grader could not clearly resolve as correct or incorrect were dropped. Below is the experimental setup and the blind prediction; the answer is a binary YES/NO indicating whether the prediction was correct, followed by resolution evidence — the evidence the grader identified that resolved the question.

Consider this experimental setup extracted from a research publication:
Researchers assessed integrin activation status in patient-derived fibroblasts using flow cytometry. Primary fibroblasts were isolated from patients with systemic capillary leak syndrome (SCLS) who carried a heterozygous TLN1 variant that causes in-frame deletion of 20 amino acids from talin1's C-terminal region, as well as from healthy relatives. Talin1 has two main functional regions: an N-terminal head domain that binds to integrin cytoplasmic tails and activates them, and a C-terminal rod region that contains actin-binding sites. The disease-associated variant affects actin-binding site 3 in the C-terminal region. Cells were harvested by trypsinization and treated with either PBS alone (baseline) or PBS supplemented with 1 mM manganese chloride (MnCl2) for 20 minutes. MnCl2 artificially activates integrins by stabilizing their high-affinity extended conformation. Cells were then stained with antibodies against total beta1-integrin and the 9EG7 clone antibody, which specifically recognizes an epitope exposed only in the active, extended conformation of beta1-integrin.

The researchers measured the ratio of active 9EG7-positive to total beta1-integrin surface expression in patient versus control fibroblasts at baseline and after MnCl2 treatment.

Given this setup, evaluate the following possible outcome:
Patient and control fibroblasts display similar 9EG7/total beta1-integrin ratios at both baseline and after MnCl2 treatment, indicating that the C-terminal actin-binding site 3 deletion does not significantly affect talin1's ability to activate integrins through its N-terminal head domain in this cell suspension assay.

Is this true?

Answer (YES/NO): YES